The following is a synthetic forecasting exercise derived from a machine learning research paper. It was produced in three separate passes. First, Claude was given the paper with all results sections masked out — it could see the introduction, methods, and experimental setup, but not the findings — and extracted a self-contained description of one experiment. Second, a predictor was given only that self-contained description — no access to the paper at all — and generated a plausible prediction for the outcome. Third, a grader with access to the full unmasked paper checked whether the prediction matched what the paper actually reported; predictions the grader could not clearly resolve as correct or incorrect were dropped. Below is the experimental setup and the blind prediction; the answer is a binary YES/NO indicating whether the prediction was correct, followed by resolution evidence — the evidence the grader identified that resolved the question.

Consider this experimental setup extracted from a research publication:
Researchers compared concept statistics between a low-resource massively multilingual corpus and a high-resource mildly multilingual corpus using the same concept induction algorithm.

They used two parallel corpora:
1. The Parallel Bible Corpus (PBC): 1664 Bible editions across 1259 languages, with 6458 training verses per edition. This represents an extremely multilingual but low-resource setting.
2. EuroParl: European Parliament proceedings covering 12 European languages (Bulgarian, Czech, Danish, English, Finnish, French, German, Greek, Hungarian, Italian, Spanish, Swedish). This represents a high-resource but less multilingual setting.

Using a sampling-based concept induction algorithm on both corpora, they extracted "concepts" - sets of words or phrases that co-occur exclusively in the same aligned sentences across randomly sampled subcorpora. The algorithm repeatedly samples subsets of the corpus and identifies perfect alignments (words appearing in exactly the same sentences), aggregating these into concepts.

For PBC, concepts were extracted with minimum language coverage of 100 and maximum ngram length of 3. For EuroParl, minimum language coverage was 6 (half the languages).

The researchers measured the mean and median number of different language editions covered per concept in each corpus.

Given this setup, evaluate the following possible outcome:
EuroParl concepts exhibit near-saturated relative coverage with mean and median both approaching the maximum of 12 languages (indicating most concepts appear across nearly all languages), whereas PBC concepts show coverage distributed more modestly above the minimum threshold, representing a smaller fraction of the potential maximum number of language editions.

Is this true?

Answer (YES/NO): NO